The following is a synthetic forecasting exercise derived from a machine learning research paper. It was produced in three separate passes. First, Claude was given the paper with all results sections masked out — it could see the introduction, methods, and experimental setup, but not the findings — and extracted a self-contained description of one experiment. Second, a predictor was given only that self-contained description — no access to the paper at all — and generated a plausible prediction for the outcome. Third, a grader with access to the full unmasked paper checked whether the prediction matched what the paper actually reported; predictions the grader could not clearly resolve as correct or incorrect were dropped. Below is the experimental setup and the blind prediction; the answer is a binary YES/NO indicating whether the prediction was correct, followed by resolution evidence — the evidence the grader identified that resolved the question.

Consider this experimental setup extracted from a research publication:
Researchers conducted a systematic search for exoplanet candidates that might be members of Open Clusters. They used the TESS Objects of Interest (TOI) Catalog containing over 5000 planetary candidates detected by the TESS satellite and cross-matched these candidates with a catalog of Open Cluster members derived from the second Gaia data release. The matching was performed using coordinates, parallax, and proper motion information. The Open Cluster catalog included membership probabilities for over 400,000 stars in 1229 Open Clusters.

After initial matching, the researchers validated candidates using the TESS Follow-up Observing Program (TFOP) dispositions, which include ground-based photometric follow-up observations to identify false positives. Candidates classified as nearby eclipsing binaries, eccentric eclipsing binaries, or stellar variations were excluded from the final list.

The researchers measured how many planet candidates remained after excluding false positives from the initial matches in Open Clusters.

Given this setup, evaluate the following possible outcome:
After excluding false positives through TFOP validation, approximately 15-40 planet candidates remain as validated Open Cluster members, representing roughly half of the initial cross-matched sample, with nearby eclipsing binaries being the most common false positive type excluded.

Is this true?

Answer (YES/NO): NO